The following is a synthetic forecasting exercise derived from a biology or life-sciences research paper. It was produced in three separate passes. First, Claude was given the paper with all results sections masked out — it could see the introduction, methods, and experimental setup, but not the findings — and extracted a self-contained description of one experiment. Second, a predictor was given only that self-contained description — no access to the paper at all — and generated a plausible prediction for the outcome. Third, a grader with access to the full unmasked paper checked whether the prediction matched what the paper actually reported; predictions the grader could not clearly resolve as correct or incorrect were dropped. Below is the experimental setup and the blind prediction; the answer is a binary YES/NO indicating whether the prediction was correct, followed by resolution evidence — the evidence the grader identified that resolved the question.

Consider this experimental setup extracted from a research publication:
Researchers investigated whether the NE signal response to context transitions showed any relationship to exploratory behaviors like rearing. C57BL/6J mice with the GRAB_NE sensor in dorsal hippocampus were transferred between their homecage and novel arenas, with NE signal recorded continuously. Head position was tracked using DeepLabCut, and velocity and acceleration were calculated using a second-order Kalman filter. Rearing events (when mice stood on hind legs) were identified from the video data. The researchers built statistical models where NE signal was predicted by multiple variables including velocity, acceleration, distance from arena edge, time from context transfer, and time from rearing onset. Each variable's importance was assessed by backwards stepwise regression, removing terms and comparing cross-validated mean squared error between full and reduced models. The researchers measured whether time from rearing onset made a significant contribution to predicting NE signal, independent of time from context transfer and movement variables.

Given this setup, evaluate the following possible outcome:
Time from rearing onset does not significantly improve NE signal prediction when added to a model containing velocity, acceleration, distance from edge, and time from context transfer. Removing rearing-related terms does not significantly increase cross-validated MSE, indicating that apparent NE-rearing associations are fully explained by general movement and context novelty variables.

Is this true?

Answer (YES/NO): YES